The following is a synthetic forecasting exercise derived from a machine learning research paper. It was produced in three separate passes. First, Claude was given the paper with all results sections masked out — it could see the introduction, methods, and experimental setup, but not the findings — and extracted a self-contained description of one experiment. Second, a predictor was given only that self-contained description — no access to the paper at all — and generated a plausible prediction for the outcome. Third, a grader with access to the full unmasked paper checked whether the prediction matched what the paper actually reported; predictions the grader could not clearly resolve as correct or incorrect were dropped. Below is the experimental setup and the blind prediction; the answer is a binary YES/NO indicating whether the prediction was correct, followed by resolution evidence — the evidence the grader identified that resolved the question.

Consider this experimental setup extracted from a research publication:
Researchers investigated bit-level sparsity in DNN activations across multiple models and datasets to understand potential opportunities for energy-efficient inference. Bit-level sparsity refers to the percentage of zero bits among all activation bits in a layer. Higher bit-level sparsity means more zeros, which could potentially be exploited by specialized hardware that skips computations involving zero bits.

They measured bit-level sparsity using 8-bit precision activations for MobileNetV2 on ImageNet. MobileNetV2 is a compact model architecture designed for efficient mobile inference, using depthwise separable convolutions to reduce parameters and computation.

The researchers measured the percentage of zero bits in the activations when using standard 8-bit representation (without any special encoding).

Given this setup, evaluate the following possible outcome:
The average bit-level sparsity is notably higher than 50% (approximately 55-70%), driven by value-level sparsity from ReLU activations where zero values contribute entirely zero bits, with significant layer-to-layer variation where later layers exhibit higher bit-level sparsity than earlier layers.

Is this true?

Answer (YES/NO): NO